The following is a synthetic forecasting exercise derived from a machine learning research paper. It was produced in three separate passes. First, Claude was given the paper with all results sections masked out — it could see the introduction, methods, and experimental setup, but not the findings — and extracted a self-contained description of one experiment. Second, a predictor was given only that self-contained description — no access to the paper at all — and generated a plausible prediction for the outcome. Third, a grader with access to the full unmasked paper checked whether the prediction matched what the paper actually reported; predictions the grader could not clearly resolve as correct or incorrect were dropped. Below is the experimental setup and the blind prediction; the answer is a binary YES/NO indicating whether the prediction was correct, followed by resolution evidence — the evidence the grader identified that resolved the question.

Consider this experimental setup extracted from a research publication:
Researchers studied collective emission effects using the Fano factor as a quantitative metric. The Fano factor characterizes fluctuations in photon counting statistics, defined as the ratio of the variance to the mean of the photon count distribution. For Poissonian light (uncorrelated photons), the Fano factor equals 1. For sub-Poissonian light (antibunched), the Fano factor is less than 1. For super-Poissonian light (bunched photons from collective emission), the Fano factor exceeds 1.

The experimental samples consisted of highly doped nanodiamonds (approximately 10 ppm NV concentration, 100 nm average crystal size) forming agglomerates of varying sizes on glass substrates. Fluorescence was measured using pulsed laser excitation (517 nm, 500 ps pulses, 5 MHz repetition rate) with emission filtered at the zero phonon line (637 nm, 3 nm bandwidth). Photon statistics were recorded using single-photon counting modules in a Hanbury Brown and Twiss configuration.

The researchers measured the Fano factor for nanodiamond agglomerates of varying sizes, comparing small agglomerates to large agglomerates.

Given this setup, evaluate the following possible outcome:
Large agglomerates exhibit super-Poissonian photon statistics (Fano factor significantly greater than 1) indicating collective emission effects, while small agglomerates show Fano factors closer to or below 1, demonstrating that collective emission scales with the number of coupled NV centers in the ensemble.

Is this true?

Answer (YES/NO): NO